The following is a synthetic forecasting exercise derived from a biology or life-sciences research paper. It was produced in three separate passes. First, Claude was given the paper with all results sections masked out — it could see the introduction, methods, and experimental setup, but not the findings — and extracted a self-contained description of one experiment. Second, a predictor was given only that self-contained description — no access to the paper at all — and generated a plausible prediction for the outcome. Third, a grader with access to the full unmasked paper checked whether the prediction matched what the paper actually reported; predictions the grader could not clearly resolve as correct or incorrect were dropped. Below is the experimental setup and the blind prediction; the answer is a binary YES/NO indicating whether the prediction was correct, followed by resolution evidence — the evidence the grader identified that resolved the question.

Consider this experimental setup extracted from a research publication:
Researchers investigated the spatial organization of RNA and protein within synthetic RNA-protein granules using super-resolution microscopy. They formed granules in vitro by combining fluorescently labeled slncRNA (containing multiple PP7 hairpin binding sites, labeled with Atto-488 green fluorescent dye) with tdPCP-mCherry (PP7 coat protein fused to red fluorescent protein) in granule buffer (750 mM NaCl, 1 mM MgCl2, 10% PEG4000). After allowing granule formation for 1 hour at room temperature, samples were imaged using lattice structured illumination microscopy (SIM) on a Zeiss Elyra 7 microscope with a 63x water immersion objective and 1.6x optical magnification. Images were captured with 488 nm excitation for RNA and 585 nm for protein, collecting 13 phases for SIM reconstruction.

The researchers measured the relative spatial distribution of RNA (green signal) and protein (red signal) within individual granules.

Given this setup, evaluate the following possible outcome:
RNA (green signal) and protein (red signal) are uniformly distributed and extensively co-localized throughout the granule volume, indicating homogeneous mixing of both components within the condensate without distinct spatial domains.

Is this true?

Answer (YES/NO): NO